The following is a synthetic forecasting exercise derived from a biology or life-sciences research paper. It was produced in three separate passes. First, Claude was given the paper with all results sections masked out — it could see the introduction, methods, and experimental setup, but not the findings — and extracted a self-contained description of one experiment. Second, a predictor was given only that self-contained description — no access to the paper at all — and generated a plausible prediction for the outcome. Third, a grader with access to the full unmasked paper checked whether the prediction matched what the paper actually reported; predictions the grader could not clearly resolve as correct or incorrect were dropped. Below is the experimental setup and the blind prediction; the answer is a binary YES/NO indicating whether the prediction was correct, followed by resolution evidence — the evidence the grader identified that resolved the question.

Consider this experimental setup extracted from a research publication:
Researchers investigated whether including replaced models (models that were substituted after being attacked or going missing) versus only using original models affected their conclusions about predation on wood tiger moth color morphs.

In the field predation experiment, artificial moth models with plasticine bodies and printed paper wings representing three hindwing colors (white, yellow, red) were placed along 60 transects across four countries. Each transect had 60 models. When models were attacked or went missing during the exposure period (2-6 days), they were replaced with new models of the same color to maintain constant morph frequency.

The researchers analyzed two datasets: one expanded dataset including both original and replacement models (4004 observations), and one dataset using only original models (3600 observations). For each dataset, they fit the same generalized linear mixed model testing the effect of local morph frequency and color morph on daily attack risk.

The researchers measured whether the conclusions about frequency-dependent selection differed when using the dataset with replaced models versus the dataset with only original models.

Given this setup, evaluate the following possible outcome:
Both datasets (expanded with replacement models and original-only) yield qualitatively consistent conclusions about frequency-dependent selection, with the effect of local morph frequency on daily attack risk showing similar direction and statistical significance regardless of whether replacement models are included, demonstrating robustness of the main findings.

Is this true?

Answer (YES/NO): YES